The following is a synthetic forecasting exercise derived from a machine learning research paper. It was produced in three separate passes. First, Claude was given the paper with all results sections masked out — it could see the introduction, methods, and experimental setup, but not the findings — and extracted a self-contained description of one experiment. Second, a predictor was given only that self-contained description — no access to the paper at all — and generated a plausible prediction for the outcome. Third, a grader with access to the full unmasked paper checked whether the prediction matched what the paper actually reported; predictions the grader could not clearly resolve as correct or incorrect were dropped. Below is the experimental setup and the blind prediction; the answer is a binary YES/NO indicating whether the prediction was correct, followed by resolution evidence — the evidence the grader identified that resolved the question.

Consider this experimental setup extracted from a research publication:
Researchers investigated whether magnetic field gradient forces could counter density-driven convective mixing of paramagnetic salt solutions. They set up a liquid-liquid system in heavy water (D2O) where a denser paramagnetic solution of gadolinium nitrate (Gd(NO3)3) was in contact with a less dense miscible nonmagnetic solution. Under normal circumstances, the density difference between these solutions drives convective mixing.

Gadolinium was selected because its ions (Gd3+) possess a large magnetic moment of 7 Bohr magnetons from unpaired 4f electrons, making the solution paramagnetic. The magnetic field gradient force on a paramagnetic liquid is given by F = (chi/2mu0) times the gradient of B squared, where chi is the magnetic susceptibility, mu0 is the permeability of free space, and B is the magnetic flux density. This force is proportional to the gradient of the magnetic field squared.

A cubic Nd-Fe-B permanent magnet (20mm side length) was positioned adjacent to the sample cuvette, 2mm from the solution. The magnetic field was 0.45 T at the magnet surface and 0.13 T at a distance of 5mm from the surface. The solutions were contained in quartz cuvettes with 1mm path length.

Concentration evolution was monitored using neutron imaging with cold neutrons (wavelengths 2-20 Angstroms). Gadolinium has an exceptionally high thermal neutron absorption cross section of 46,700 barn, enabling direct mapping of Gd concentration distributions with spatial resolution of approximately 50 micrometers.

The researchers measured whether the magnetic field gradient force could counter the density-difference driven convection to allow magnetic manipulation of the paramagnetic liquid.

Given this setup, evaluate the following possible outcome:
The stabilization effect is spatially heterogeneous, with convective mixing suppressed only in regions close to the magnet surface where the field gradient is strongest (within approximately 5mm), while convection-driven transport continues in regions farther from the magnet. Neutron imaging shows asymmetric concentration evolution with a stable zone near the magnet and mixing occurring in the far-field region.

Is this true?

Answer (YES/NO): NO